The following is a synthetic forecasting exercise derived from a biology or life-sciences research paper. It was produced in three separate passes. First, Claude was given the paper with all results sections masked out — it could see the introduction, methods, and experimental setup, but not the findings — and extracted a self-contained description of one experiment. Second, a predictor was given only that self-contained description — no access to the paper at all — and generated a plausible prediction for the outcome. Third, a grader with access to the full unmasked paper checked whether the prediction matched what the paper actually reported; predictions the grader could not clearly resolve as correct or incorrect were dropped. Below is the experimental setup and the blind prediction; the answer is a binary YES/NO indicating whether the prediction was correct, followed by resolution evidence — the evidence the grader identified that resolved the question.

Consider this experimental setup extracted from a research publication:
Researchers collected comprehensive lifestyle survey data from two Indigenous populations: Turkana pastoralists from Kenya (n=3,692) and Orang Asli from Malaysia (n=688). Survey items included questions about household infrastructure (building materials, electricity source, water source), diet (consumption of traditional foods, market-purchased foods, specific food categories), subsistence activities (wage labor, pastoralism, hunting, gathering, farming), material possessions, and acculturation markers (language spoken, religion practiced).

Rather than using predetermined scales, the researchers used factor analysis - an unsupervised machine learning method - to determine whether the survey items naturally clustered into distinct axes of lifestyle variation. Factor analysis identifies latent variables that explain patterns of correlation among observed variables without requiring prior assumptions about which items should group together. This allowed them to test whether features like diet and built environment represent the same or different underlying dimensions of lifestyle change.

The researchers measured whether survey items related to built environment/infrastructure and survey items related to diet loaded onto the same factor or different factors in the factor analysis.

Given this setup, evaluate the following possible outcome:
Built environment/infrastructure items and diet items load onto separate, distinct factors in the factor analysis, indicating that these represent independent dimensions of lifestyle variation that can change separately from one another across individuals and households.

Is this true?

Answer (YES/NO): YES